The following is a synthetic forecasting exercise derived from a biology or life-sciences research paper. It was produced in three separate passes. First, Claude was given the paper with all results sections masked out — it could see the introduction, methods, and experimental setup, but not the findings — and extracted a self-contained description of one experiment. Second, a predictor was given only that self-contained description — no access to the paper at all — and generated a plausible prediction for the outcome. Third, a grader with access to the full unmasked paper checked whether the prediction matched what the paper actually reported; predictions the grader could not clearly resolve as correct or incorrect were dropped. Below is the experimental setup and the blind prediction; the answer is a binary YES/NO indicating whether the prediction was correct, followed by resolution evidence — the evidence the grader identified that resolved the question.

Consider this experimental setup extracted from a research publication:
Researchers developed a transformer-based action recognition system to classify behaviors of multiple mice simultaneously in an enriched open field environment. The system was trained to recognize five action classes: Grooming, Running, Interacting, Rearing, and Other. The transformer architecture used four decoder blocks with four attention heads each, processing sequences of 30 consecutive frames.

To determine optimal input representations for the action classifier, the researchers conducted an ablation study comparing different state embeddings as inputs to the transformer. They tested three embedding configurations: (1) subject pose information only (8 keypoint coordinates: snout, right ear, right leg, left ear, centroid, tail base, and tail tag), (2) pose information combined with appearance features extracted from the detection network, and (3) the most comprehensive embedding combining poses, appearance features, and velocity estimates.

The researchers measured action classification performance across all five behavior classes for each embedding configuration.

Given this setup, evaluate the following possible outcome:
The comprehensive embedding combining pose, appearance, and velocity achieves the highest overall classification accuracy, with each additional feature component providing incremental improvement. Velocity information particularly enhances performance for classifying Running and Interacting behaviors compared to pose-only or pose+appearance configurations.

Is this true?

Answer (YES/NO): NO